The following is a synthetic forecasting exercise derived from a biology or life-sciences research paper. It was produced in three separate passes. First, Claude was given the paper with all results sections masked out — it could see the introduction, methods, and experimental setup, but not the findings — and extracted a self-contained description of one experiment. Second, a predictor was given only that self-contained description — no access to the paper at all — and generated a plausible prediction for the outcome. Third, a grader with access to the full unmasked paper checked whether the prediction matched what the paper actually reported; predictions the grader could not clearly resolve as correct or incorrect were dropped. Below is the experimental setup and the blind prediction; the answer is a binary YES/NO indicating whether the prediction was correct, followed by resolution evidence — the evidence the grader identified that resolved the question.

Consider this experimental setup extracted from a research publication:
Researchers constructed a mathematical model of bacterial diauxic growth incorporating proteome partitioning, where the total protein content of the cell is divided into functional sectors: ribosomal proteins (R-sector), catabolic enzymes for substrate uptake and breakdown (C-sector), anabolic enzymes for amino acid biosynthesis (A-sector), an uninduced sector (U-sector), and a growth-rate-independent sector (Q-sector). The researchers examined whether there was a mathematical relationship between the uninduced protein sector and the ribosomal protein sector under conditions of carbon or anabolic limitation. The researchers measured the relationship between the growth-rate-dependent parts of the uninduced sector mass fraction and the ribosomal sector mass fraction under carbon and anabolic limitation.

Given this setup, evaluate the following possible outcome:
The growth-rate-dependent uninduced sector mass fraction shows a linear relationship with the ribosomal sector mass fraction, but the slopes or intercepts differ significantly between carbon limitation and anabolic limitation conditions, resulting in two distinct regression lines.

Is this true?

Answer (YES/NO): NO